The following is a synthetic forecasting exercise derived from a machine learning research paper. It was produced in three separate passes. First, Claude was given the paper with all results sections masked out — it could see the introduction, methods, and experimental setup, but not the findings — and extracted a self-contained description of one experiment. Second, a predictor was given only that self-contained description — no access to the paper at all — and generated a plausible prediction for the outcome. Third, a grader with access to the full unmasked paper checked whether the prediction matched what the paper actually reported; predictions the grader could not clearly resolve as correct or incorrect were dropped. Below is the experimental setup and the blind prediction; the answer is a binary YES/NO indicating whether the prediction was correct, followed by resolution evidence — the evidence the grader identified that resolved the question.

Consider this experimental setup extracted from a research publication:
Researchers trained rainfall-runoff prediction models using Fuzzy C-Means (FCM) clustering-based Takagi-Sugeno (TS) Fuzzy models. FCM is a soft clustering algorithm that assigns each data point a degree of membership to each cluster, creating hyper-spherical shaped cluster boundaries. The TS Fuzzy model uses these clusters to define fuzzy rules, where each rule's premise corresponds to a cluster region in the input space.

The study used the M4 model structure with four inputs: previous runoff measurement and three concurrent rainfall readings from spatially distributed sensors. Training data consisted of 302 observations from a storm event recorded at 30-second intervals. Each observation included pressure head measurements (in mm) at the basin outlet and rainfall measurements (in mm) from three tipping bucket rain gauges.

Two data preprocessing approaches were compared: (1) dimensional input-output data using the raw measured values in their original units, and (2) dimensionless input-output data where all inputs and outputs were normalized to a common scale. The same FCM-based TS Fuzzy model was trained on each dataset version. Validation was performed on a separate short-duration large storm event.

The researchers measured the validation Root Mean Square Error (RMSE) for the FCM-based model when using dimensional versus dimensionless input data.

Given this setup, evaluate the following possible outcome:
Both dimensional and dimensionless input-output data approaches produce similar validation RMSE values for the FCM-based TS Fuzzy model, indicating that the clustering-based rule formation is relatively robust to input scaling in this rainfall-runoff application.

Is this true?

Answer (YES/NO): NO